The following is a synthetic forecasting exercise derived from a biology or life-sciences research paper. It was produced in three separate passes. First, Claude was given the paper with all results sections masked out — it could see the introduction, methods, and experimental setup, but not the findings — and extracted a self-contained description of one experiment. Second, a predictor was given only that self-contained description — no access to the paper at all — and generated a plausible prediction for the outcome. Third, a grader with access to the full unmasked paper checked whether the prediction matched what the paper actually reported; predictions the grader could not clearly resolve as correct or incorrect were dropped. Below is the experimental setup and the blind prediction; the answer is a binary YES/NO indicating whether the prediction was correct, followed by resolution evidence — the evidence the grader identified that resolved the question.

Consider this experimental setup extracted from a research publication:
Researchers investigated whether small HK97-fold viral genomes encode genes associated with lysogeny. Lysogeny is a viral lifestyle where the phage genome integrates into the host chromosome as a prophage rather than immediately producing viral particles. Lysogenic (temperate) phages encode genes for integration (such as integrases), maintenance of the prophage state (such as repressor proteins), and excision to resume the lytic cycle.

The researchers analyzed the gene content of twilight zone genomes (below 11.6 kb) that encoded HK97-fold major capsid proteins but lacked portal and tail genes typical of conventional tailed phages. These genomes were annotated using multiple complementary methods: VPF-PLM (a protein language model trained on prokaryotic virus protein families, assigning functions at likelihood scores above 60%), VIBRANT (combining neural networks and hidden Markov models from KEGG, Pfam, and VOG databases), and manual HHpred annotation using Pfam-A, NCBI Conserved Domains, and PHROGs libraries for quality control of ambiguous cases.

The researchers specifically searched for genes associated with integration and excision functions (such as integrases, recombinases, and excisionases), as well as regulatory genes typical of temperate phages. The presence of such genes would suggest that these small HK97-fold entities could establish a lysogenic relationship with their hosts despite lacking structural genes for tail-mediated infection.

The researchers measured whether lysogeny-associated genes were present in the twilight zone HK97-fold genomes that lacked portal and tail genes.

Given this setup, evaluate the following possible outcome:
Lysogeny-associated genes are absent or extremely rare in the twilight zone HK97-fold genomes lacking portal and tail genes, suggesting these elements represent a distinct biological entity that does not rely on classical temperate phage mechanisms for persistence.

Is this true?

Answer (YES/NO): NO